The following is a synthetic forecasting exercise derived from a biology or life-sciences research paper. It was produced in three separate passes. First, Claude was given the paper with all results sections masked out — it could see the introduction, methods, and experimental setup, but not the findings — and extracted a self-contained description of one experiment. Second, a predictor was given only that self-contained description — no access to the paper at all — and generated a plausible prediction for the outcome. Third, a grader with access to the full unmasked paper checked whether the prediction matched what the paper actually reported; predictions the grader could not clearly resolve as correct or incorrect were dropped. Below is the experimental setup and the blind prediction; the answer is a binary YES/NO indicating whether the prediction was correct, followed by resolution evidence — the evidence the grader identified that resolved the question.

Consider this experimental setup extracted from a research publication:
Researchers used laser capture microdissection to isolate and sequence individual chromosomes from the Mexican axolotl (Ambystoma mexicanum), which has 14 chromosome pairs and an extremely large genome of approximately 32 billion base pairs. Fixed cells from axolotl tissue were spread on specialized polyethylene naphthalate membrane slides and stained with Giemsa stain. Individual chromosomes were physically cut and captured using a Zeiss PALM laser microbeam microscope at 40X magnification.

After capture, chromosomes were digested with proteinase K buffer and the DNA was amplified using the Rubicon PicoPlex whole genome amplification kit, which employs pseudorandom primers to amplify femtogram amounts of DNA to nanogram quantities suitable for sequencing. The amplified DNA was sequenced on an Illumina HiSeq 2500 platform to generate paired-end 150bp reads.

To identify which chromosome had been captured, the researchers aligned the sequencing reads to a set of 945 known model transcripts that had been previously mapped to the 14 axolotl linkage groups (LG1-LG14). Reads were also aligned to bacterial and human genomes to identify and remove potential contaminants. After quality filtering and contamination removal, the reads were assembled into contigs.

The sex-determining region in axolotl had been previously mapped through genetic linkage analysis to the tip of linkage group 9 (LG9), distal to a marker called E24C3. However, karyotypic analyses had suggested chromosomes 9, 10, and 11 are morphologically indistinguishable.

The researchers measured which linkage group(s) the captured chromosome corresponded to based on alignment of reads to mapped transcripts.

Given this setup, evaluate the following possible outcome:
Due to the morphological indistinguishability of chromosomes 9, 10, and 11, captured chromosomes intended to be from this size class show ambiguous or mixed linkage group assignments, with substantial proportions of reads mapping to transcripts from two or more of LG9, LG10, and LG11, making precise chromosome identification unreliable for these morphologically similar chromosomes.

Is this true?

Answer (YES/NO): NO